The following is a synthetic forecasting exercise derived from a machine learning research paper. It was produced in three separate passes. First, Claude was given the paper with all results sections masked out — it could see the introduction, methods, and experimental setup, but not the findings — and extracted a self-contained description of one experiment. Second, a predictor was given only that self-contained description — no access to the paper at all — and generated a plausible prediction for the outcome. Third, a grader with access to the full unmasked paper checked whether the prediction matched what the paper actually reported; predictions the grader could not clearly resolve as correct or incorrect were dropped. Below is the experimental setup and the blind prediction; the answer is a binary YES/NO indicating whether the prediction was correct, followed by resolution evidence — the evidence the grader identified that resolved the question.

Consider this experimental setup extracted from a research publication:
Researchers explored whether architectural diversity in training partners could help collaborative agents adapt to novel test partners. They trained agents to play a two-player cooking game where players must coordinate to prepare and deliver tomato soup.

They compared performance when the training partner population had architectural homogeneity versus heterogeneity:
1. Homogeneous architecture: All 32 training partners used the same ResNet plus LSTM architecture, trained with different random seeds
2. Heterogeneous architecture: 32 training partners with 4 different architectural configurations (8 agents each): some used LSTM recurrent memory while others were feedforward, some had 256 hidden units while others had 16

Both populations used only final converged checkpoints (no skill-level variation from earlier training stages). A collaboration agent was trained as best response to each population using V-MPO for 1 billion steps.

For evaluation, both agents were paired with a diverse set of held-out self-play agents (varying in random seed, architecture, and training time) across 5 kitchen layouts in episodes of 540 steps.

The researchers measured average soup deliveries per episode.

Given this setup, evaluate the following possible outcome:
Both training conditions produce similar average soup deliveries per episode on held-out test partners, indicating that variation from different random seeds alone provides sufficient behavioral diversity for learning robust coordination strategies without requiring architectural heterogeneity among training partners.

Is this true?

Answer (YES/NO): NO